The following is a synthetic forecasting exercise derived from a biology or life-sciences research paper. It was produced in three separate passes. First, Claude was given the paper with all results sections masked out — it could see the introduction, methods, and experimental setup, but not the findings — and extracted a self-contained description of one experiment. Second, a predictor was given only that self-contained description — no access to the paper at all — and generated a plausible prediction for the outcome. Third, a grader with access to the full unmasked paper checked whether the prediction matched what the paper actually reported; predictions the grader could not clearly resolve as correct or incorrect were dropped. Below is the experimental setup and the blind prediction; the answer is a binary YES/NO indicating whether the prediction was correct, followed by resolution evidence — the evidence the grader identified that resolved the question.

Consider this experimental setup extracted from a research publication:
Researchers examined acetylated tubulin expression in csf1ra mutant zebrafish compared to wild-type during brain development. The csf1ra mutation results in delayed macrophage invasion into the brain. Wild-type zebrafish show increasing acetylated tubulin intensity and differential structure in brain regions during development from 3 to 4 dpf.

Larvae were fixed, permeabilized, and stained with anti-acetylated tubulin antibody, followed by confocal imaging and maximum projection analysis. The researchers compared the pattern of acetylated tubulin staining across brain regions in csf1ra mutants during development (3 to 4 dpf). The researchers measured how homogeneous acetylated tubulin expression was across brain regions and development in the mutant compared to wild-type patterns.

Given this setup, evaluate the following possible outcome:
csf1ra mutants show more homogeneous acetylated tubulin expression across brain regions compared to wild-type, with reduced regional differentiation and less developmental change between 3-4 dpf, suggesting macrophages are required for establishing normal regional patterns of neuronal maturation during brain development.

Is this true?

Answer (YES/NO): YES